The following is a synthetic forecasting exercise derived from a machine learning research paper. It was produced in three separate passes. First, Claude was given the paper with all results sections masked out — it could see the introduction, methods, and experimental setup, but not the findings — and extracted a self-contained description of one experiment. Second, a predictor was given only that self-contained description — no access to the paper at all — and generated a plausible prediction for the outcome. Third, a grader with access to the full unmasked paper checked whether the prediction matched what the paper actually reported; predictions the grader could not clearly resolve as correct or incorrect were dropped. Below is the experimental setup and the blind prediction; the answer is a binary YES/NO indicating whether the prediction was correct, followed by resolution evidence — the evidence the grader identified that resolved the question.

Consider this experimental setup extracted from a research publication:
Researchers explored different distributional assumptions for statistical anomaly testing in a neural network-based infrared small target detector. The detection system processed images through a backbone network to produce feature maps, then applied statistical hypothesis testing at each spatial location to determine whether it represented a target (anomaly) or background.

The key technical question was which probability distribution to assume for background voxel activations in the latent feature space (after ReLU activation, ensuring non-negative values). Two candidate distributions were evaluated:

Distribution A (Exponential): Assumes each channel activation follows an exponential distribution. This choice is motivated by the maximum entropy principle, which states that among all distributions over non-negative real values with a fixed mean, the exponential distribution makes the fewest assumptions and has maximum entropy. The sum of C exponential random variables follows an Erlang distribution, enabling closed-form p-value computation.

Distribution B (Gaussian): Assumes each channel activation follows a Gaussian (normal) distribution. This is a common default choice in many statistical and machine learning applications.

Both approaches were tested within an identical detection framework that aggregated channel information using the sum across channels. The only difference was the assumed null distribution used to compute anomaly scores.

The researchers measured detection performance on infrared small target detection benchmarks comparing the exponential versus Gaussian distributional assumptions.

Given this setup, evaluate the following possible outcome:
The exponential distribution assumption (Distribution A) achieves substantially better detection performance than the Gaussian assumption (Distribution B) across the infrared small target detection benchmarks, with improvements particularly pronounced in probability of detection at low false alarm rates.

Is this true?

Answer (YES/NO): NO